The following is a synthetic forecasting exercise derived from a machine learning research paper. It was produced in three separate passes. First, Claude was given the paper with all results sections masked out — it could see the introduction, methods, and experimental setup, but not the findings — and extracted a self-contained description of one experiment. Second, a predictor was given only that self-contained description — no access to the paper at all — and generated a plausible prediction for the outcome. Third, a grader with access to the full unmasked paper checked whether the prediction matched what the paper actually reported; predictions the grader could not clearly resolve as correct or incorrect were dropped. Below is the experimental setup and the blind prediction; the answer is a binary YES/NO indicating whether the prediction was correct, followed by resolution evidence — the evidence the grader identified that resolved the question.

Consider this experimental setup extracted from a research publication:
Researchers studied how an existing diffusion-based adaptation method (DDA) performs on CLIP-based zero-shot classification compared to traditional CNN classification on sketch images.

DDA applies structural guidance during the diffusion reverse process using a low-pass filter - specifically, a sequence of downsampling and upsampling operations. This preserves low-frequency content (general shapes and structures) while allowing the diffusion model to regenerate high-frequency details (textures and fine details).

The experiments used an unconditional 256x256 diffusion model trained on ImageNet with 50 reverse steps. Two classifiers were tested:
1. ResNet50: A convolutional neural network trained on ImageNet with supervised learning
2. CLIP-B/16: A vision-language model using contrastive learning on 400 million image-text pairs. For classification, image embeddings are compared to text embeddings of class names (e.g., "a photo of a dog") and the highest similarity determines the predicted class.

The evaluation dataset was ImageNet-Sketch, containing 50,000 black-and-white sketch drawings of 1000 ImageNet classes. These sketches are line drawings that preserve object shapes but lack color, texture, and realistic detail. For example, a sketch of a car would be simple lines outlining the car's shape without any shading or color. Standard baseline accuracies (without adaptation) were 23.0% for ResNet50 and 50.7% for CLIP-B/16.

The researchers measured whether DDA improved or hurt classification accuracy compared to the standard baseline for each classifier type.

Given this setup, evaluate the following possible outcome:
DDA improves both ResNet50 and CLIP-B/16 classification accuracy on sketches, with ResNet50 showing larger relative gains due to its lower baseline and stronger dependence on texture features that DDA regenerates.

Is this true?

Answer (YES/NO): NO